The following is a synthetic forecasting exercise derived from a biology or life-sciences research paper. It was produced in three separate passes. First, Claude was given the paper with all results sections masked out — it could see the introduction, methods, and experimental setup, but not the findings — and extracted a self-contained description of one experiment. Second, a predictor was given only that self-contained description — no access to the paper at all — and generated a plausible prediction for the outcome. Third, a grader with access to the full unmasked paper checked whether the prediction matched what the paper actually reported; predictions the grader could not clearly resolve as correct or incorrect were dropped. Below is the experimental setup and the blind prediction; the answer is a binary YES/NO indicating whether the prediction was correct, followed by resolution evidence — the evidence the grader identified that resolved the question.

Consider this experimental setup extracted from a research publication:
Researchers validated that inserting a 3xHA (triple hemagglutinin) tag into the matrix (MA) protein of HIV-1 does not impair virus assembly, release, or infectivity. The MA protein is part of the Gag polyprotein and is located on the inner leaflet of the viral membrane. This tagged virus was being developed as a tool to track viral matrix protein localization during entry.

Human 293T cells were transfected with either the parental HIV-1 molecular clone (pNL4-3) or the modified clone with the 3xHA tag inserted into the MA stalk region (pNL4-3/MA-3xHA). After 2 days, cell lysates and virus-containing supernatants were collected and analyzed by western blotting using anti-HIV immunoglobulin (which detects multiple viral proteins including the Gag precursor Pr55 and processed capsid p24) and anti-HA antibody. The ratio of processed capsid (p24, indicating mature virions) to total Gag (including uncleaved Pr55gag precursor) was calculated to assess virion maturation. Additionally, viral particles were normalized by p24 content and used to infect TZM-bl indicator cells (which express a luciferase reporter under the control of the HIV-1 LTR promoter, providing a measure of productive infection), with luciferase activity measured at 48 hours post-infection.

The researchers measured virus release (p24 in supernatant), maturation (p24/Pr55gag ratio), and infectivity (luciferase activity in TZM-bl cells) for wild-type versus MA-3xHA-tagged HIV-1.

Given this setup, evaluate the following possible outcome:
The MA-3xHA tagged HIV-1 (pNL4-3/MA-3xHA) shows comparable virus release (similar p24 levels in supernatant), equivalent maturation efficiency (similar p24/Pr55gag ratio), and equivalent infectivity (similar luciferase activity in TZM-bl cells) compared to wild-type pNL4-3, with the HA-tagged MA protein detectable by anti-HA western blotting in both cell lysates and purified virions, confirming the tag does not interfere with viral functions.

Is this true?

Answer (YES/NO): NO